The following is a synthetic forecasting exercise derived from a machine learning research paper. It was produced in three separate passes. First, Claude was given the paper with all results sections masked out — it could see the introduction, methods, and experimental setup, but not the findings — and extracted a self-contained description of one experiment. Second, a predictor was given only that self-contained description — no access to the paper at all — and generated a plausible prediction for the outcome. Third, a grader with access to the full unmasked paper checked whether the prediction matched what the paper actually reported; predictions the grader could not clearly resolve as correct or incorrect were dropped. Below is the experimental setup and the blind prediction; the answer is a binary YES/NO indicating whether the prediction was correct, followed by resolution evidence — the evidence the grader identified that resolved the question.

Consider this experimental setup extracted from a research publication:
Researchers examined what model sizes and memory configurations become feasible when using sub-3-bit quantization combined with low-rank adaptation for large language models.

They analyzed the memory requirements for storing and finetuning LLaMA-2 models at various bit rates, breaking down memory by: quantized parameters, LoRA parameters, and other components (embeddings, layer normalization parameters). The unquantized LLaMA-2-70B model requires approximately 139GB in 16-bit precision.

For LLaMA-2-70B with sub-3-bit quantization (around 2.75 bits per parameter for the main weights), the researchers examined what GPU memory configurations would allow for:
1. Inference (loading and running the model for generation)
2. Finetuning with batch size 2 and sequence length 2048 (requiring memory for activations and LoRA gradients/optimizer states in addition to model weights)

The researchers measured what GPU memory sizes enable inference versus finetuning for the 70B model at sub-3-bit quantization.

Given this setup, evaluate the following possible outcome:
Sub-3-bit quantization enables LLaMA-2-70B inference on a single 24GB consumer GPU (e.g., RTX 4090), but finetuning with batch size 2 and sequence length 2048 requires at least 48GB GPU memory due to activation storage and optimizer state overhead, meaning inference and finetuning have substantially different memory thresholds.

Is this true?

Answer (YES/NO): NO